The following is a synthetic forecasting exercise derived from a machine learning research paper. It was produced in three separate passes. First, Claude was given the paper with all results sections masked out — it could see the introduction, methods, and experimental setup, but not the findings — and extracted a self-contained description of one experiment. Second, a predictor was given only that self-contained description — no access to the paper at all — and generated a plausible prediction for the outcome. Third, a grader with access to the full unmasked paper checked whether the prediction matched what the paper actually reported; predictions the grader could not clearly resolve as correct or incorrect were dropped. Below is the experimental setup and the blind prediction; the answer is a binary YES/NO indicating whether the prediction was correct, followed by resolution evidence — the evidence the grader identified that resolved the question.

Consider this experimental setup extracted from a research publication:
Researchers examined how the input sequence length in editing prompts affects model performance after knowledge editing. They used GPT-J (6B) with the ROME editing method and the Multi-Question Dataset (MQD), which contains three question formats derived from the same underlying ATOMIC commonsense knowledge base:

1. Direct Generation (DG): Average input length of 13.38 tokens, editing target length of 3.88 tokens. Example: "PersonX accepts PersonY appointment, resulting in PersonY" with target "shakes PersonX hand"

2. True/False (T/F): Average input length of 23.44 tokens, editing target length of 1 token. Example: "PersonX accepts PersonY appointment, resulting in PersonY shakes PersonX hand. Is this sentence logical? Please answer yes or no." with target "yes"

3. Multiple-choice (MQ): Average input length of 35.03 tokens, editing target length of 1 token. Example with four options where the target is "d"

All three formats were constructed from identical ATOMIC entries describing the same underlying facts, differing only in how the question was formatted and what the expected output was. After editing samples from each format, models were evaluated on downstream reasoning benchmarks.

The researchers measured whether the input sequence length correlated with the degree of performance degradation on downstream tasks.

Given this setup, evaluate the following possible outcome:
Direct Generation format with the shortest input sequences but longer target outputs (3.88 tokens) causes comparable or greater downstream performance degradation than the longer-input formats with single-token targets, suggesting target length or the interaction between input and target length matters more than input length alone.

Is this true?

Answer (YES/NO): YES